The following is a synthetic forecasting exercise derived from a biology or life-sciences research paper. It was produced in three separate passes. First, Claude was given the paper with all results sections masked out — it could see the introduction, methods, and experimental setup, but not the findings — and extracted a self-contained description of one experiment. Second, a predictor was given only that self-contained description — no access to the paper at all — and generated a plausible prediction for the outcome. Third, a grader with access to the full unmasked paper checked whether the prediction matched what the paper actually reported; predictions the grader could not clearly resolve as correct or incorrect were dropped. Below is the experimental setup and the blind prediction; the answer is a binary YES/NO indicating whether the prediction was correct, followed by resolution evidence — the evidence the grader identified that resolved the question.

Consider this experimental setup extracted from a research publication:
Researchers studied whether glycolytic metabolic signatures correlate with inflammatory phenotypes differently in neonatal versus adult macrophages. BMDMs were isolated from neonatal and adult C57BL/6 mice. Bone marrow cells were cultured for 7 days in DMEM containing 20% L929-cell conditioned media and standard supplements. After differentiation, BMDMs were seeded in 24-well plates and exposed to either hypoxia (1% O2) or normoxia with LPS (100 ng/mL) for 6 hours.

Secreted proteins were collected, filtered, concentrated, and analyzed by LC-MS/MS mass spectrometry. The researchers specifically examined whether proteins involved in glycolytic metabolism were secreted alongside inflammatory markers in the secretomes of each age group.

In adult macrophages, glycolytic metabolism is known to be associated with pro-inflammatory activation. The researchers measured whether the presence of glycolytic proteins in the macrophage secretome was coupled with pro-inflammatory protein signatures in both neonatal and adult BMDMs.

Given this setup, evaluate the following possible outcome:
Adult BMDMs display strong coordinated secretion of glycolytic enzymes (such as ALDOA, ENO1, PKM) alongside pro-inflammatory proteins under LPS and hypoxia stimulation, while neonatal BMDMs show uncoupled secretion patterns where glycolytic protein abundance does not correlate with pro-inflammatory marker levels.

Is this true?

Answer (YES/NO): YES